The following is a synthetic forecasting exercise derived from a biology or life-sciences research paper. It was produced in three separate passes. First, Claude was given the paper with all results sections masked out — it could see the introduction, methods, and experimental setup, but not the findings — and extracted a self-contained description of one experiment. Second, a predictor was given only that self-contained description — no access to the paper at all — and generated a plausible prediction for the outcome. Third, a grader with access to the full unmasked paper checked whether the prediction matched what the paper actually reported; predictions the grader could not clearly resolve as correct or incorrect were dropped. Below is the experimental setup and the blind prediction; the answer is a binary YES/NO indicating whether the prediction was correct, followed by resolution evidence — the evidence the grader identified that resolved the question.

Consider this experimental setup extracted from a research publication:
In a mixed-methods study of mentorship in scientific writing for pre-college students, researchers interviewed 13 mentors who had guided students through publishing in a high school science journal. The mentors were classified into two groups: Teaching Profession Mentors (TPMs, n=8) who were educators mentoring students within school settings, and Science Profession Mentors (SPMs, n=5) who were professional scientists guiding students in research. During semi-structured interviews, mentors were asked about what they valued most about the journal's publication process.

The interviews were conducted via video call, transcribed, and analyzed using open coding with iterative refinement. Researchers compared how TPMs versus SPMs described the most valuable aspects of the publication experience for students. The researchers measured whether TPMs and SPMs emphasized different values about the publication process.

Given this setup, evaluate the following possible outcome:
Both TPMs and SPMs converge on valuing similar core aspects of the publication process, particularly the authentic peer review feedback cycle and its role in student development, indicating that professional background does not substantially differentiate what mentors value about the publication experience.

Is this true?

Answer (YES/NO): NO